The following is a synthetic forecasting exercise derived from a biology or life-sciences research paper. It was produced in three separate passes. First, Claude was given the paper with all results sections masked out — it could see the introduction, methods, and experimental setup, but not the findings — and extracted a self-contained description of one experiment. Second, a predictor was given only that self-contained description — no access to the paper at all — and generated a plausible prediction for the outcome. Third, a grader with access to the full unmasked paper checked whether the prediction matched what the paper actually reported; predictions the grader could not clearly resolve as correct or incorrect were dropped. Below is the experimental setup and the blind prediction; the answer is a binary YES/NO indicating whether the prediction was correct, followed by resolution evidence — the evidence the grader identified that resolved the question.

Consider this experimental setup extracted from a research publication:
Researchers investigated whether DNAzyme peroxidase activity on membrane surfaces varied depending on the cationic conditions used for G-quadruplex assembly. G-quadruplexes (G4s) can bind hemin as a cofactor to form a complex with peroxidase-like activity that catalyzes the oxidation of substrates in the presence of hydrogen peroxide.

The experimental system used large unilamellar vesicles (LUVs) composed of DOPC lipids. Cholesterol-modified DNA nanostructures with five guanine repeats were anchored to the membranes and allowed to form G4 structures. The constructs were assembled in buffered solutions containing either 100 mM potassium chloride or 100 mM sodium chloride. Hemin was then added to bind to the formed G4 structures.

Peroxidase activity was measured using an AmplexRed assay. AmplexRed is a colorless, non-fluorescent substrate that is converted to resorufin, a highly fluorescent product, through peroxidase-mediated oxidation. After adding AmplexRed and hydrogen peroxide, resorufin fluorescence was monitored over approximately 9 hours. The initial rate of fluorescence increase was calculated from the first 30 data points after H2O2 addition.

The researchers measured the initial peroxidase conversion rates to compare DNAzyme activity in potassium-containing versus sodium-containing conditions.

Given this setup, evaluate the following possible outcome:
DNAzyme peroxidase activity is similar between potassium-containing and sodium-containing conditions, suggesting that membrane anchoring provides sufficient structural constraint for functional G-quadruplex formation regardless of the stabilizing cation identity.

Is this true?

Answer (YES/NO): NO